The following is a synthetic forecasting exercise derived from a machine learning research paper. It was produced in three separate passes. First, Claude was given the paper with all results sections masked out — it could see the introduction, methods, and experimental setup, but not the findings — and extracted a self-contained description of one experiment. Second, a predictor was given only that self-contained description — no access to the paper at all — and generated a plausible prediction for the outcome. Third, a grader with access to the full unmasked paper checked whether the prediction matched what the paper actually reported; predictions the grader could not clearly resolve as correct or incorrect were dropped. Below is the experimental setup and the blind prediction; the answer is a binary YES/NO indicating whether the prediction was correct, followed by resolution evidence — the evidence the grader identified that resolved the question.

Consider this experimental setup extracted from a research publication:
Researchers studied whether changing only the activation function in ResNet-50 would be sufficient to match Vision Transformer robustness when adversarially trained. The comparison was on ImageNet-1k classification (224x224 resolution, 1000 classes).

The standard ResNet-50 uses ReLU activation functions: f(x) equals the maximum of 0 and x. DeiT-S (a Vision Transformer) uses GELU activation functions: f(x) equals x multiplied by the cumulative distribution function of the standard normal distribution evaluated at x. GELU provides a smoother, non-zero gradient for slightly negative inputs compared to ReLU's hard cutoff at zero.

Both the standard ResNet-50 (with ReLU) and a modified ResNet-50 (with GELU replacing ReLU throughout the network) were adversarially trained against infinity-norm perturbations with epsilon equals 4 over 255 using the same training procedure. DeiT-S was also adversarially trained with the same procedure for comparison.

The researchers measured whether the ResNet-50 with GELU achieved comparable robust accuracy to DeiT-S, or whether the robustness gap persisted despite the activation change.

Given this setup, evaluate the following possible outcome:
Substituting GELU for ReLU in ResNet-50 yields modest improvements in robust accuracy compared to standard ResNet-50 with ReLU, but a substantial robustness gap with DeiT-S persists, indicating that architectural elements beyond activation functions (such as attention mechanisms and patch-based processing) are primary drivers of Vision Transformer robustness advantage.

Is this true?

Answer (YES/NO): NO